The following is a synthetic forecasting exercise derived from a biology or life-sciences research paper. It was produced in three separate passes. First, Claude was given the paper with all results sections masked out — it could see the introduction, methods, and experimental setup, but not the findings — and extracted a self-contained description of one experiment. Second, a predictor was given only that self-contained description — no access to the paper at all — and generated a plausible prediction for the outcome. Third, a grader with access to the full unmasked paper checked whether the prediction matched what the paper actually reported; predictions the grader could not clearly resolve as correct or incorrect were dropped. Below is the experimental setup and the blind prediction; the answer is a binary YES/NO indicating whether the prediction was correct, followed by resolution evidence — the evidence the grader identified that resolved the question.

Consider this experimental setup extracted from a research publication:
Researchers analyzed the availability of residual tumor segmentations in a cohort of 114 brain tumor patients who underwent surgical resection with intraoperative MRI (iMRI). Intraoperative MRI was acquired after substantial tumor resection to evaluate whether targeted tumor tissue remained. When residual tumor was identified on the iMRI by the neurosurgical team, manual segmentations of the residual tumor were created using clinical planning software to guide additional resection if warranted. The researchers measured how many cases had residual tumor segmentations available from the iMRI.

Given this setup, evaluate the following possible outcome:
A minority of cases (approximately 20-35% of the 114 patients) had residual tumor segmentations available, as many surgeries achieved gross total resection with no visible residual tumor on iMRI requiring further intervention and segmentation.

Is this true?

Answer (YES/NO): NO